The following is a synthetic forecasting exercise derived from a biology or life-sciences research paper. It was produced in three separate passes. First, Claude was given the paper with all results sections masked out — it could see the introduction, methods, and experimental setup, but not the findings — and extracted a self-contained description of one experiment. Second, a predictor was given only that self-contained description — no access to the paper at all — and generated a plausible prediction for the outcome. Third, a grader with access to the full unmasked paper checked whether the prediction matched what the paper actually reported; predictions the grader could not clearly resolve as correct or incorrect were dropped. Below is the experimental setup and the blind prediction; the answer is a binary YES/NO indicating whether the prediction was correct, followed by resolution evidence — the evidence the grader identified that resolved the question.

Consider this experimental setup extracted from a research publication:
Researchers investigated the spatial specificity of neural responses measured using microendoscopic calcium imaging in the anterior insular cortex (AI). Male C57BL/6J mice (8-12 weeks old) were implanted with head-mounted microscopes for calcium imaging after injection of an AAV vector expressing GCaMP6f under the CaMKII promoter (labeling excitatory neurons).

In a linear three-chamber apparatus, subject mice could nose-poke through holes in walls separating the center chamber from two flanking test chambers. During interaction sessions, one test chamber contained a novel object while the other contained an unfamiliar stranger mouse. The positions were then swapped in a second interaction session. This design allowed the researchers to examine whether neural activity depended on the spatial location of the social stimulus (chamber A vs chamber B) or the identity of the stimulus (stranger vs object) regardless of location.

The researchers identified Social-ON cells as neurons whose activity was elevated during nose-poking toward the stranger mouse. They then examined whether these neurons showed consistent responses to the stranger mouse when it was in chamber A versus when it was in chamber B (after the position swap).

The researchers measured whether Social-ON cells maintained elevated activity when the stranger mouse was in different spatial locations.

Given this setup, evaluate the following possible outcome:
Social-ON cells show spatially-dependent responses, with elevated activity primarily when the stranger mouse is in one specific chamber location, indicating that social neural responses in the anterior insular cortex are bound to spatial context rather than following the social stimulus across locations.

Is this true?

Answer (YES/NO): NO